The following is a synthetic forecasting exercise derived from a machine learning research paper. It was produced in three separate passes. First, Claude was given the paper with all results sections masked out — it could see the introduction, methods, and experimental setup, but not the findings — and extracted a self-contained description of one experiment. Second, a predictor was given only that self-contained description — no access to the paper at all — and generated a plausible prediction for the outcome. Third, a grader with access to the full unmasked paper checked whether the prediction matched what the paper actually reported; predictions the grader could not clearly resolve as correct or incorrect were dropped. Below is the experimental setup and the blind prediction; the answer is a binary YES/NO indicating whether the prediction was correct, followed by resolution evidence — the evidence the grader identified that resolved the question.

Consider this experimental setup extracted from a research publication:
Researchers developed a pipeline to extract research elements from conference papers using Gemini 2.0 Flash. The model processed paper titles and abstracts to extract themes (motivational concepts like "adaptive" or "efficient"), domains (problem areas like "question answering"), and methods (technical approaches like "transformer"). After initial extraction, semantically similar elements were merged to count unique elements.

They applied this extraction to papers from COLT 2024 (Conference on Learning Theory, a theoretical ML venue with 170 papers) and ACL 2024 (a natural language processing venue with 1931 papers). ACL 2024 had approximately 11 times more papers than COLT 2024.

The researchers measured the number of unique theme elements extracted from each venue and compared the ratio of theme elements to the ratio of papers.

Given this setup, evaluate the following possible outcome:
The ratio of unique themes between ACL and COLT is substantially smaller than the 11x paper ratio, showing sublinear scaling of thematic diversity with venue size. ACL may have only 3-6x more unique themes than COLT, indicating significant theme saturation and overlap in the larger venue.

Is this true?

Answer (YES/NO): YES